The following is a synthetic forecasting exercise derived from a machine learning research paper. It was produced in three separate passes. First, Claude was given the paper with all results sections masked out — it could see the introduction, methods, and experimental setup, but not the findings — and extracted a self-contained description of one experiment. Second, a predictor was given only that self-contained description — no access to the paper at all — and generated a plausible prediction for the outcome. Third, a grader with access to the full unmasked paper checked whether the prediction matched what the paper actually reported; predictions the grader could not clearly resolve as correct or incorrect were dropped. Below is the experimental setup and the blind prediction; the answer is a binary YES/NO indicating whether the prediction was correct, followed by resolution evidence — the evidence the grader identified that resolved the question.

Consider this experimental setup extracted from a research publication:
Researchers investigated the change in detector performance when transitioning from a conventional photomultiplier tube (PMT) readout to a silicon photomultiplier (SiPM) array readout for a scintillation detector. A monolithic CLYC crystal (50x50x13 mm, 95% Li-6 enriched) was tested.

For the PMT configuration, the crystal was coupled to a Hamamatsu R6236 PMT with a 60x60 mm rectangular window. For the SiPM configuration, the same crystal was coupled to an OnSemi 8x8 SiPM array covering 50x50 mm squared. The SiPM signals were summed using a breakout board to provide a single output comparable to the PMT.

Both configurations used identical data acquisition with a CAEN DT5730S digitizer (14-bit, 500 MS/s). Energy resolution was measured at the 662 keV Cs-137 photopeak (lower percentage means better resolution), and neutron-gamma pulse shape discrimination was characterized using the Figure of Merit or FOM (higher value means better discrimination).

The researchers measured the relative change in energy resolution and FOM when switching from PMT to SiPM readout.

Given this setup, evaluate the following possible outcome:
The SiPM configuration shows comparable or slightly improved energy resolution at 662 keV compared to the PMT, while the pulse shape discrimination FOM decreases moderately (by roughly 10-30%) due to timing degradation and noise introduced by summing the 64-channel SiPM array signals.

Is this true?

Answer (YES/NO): NO